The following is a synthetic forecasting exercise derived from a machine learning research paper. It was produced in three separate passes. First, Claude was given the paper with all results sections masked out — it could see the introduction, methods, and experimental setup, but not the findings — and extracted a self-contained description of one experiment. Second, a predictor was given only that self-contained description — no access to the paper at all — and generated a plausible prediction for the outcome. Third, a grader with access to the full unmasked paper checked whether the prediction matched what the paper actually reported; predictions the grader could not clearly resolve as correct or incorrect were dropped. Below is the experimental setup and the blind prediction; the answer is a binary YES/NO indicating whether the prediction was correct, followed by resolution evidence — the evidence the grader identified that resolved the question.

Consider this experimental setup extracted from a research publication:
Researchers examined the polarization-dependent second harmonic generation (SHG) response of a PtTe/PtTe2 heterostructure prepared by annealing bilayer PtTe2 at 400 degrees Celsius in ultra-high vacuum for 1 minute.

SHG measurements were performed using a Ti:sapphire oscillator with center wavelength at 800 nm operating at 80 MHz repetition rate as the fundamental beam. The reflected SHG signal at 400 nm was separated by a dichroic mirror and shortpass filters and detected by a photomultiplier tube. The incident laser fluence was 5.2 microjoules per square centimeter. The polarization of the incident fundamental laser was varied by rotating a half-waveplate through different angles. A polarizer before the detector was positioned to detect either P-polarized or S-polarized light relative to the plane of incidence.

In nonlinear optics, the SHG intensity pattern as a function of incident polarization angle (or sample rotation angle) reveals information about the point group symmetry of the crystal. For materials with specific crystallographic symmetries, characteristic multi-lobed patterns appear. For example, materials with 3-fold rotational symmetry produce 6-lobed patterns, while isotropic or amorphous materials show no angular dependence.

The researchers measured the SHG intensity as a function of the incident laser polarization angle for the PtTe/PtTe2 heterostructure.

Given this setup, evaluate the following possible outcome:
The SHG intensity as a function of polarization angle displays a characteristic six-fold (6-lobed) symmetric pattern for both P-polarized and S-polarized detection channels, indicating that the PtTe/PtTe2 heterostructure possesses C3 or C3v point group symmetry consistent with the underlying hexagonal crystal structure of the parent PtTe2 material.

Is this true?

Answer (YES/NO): YES